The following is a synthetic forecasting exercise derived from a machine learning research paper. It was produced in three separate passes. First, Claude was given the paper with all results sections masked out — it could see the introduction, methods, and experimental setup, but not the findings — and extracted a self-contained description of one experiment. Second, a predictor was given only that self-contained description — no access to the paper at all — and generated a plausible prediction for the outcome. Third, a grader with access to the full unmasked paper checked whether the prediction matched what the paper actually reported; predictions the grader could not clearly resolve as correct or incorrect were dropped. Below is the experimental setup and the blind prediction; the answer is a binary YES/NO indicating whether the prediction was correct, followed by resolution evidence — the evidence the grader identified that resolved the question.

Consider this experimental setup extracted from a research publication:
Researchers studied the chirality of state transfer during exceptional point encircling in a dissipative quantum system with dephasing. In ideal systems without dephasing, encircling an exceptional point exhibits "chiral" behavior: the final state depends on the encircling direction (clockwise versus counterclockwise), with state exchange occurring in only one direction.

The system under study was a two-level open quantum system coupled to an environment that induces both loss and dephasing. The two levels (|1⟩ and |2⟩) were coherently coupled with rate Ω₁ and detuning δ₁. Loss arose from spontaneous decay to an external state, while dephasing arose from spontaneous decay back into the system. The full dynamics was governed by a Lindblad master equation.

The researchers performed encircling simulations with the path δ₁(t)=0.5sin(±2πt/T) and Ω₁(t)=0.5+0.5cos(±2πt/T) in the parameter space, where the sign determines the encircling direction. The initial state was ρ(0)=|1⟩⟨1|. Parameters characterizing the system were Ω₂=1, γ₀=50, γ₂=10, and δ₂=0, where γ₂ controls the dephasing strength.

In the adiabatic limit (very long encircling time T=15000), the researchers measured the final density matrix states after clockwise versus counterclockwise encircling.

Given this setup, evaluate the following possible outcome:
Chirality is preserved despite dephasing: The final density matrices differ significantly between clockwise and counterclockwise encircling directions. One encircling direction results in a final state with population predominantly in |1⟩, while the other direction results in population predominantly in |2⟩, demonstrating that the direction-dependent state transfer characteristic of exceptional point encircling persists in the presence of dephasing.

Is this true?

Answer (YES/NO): NO